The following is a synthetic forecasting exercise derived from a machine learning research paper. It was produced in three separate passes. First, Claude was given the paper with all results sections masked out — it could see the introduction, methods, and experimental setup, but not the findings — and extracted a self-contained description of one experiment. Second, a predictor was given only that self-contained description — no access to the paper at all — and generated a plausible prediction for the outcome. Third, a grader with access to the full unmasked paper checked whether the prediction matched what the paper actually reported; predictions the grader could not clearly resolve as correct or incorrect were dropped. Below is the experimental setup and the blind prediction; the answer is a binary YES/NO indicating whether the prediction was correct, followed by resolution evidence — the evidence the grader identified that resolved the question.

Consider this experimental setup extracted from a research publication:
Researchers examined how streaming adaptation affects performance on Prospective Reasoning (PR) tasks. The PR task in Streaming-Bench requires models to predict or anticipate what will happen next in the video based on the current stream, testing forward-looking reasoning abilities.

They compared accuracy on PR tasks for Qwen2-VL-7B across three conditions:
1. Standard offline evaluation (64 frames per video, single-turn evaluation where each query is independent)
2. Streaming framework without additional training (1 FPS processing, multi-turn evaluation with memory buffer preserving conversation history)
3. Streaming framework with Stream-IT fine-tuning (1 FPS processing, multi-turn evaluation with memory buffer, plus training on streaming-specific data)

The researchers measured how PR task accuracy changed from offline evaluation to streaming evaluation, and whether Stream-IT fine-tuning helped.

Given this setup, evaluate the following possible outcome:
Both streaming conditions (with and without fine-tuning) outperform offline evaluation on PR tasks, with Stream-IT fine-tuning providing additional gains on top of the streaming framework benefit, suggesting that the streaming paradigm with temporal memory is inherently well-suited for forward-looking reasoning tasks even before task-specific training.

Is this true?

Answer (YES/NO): YES